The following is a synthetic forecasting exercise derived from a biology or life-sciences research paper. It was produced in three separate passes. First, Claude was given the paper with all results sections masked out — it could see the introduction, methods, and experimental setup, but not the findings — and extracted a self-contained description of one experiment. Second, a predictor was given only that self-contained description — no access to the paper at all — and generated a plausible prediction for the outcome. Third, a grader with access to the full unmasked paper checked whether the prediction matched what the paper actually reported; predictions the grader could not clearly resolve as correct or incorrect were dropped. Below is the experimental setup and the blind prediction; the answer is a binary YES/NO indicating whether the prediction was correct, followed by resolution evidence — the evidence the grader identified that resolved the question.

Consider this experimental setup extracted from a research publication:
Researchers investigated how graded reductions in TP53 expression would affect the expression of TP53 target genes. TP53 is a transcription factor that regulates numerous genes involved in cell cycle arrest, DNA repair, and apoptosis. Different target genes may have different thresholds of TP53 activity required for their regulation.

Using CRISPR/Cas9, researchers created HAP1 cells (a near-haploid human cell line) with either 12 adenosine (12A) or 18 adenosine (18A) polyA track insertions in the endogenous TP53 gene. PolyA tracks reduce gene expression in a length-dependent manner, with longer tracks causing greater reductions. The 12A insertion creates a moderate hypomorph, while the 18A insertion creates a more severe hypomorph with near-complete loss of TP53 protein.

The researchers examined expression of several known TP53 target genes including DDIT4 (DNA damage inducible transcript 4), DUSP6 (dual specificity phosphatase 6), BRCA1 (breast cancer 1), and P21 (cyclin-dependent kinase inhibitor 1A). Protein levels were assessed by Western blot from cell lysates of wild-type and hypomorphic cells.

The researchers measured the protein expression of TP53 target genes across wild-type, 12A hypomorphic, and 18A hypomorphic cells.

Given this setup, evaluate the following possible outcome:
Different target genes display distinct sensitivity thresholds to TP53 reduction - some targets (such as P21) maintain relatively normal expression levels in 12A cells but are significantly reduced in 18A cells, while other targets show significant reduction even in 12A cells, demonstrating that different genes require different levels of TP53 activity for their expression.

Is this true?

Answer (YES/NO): NO